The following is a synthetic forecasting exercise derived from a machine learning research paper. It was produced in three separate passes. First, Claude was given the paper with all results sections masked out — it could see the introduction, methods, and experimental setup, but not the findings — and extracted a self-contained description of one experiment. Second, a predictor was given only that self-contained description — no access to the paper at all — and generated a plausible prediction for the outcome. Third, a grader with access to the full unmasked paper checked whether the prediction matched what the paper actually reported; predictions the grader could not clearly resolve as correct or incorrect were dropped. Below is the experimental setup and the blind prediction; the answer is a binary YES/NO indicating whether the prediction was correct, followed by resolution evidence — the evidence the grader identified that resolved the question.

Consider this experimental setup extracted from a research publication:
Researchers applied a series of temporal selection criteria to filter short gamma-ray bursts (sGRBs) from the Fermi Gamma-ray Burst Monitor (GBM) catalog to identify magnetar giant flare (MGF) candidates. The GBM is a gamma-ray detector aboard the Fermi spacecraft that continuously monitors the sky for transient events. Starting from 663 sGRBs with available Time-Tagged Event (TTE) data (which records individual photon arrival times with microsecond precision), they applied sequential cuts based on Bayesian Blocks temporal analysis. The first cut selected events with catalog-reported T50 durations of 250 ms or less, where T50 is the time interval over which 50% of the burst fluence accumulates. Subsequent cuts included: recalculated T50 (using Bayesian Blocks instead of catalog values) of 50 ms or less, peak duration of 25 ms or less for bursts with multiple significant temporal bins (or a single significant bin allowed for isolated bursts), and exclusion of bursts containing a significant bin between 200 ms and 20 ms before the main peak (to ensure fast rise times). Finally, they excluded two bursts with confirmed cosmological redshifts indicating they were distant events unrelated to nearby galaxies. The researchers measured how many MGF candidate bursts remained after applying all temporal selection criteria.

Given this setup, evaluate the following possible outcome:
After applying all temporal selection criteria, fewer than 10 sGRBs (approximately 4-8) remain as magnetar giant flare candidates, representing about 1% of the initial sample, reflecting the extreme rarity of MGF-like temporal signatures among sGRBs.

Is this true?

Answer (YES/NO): NO